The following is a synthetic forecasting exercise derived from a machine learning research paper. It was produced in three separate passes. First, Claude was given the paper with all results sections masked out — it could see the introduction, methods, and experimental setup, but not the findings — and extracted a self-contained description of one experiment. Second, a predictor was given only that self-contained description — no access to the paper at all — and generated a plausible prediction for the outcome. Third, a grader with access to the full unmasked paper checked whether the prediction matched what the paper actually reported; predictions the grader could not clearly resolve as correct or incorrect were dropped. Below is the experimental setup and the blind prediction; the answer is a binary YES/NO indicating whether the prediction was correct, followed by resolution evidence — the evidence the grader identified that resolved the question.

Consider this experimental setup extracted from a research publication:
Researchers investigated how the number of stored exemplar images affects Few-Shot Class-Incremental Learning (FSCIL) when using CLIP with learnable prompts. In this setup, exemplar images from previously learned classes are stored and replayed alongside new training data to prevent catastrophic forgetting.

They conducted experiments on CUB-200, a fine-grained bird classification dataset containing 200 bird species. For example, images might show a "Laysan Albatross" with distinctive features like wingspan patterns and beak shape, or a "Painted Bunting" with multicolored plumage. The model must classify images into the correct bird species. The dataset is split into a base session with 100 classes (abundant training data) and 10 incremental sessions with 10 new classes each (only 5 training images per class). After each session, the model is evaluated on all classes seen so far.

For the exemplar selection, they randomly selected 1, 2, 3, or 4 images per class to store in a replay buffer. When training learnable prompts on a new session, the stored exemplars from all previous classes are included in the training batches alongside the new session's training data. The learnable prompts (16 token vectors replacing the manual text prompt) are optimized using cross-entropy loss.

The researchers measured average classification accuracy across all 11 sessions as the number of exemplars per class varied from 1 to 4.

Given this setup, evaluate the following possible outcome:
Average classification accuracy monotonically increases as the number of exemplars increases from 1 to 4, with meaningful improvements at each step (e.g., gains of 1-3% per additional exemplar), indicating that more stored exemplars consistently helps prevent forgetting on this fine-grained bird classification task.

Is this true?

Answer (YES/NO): YES